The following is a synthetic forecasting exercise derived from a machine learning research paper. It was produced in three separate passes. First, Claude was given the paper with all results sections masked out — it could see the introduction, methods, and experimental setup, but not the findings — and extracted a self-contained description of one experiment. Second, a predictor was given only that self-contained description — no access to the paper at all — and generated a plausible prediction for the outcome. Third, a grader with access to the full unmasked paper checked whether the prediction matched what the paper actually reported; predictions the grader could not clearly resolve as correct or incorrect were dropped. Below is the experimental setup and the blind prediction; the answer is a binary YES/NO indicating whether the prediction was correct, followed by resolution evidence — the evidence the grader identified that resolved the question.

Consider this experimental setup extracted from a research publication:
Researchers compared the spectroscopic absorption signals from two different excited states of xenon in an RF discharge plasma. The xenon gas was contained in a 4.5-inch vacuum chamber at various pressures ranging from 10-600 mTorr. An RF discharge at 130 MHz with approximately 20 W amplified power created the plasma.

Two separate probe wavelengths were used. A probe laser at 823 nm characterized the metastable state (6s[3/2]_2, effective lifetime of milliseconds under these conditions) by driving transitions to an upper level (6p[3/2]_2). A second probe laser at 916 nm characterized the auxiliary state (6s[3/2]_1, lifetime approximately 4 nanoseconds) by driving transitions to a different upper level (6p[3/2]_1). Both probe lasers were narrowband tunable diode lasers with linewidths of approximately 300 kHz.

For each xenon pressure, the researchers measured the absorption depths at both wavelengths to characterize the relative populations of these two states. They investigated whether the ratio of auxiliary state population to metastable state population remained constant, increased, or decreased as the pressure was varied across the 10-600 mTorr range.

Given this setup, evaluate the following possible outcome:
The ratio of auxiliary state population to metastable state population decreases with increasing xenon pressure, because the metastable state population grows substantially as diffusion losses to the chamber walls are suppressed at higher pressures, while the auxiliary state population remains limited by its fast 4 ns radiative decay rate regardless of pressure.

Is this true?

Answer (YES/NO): NO